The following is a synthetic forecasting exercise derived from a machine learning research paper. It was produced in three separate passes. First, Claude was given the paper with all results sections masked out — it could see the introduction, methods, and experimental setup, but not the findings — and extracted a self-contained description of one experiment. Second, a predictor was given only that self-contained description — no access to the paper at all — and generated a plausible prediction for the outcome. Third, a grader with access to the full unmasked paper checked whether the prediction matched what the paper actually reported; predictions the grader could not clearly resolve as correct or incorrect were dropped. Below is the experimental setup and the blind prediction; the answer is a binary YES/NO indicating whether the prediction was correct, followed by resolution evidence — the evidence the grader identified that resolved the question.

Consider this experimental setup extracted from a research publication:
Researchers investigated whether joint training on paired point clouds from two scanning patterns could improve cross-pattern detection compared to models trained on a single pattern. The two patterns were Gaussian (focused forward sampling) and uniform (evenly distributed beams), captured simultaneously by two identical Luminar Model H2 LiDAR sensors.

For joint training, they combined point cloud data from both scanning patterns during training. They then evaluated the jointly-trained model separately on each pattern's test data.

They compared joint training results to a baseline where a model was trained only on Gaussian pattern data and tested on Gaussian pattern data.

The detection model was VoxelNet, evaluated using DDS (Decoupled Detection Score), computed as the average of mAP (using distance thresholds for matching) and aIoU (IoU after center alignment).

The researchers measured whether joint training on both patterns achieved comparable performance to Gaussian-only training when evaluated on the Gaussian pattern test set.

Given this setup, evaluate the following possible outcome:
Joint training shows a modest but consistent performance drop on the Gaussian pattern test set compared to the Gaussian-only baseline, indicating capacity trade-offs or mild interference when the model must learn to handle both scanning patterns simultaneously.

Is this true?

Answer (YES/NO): NO